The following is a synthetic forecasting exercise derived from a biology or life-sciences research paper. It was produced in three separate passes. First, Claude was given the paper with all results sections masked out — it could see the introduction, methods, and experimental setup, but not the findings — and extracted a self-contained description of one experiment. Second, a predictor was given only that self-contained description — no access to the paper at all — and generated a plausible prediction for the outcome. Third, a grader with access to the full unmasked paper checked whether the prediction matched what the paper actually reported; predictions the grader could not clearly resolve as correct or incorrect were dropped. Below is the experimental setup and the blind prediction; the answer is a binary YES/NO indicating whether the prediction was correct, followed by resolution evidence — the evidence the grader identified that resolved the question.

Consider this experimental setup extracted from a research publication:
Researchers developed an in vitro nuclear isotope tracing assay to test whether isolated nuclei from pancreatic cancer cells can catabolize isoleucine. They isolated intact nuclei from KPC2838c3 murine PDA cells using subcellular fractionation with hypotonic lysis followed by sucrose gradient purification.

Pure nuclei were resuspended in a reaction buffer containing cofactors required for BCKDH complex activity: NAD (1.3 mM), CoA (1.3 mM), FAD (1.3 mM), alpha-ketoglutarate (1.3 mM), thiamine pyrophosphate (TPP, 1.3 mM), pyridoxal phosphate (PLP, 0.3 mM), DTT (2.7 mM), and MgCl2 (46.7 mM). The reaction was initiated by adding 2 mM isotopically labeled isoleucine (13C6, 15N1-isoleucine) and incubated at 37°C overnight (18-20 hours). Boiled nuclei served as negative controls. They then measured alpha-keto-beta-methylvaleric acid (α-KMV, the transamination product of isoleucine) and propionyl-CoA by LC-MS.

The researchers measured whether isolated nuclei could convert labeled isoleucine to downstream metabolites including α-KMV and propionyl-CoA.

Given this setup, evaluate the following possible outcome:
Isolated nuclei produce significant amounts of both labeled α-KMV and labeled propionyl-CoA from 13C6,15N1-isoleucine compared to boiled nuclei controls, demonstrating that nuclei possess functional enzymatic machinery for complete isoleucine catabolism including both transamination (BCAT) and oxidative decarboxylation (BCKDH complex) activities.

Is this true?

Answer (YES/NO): NO